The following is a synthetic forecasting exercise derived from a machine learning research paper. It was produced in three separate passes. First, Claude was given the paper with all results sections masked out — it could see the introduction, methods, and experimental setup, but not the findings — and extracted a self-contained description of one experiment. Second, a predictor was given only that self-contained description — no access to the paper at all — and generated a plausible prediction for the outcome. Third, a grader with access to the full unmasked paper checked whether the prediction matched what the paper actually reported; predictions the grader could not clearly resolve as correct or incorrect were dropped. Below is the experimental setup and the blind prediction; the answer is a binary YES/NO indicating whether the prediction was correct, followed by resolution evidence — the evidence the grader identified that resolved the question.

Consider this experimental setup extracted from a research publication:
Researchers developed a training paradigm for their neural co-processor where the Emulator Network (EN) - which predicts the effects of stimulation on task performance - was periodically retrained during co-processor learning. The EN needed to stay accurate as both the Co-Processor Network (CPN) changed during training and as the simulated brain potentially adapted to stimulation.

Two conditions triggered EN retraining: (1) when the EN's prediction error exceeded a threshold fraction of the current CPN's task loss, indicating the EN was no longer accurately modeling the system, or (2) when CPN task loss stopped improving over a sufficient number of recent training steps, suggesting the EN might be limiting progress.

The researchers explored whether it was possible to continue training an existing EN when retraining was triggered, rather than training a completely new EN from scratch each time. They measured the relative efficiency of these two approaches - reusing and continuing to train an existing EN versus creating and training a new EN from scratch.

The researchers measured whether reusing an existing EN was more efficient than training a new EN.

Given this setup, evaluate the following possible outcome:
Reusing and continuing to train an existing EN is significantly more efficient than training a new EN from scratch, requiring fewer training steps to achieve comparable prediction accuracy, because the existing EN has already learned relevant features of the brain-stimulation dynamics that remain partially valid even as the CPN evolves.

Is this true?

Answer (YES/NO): NO